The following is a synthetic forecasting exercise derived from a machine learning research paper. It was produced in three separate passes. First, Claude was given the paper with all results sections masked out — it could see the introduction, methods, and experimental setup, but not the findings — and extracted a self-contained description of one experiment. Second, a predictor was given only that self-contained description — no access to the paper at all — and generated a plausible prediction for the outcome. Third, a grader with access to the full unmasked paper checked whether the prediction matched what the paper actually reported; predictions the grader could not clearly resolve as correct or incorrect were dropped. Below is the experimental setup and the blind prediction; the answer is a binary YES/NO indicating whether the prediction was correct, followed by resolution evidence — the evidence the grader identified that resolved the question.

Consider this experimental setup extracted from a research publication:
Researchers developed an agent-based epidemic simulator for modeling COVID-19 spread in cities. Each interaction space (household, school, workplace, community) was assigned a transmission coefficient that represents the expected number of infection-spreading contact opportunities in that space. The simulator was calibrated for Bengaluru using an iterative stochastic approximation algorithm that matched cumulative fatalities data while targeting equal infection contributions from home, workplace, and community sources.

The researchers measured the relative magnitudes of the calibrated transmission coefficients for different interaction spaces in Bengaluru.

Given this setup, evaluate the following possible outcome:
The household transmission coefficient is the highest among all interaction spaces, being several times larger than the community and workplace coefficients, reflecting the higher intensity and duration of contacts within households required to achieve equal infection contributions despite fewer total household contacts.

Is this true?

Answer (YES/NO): YES